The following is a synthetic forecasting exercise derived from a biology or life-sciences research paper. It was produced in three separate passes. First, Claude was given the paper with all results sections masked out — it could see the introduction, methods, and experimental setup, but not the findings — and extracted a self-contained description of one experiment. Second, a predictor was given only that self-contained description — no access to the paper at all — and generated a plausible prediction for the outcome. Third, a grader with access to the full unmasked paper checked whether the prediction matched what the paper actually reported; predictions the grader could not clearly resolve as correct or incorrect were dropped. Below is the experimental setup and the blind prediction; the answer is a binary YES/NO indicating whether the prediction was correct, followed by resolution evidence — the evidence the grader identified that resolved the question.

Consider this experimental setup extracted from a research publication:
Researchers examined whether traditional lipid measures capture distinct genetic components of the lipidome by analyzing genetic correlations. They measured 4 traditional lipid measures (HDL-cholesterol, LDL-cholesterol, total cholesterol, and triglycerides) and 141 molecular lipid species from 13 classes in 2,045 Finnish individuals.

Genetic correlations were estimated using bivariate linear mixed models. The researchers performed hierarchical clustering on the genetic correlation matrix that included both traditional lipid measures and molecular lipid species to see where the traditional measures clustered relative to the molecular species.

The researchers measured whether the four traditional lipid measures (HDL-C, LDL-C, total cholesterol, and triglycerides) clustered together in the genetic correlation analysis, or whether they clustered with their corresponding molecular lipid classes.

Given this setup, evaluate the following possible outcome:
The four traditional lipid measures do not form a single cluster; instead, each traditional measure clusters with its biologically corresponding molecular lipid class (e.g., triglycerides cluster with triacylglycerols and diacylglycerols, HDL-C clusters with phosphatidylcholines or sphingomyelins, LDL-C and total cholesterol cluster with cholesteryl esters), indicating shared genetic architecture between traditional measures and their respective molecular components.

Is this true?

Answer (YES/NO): NO